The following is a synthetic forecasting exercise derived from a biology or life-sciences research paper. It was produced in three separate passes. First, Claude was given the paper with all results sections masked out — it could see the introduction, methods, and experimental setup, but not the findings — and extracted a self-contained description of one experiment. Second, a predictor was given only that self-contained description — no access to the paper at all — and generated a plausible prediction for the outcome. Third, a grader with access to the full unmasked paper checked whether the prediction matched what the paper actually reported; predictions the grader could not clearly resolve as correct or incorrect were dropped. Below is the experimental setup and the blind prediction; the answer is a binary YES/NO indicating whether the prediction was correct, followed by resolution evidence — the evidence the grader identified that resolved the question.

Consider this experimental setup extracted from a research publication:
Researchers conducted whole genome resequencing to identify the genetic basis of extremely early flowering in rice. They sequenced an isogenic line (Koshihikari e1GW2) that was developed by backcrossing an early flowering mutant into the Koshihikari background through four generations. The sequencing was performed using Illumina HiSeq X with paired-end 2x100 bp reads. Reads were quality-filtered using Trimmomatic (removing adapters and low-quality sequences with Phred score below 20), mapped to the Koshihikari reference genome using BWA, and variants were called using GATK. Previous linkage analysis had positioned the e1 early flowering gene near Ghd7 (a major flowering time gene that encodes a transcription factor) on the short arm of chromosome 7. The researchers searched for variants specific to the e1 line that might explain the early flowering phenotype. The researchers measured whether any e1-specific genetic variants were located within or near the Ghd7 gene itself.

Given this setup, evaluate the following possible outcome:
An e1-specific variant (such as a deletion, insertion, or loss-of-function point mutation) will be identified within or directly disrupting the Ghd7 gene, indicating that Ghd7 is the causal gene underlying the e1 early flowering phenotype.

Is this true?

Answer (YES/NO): NO